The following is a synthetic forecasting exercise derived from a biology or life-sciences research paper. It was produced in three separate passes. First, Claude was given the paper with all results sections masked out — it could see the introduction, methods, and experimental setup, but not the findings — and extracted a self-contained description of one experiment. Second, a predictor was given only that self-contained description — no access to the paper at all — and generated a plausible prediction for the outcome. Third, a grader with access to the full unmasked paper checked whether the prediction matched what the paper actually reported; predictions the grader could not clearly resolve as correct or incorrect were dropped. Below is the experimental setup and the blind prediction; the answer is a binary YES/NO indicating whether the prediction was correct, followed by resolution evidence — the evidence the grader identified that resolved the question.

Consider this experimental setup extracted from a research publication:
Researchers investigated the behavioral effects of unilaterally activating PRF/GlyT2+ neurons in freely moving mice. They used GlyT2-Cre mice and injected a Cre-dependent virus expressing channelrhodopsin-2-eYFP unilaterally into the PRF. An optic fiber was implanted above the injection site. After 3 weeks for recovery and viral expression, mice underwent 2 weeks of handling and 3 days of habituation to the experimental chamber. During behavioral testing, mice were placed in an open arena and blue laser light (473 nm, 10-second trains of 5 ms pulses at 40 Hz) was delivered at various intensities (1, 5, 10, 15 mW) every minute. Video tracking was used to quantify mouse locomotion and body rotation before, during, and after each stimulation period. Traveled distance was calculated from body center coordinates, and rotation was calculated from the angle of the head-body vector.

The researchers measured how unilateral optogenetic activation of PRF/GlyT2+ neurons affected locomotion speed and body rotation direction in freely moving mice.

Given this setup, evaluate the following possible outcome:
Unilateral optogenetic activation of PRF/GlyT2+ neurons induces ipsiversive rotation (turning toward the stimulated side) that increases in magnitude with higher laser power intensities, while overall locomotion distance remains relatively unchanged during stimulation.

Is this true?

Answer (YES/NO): NO